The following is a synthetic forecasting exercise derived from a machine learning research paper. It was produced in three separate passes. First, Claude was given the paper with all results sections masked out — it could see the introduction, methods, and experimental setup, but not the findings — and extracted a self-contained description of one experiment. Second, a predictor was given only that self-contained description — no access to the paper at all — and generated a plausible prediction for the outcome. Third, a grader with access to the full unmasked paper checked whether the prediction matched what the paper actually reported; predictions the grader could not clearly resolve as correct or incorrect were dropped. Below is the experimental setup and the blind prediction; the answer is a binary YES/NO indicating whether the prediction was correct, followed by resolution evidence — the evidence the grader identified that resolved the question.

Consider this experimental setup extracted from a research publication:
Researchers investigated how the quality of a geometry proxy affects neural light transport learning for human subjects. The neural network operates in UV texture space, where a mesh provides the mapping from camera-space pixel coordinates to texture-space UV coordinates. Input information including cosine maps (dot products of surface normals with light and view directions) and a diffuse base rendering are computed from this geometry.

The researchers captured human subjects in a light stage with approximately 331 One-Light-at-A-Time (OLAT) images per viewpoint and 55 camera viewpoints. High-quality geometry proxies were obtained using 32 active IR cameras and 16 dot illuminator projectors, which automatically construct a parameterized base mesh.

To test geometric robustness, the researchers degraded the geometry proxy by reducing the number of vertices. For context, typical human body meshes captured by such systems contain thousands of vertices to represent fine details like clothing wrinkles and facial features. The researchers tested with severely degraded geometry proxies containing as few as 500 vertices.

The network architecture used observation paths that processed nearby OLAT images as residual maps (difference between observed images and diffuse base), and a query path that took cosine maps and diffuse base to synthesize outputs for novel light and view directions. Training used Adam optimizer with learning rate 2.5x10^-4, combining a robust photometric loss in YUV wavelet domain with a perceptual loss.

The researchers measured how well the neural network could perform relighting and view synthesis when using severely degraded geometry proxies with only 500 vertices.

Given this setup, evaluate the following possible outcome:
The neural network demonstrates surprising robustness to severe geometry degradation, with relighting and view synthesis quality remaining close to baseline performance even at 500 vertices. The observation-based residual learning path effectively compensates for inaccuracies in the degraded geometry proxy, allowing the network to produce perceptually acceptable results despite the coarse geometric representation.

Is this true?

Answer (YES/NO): NO